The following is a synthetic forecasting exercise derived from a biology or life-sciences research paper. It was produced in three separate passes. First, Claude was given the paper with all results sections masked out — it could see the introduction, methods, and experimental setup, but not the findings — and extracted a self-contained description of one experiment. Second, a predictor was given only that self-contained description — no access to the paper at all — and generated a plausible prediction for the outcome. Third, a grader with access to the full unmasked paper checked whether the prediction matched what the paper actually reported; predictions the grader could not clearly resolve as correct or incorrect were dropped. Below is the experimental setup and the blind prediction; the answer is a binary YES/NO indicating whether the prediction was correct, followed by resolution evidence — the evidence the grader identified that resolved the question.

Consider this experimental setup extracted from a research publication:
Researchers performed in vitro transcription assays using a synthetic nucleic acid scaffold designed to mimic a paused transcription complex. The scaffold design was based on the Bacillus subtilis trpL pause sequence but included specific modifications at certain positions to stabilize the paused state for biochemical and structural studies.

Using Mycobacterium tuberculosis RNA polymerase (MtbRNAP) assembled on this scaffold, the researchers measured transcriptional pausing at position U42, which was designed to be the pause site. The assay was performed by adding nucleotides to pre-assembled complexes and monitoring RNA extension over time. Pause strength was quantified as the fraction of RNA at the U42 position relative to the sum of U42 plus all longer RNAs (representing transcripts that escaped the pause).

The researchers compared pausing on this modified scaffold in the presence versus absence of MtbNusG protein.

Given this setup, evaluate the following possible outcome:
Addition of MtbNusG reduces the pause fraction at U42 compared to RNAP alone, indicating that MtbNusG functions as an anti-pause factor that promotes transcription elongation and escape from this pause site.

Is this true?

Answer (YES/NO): NO